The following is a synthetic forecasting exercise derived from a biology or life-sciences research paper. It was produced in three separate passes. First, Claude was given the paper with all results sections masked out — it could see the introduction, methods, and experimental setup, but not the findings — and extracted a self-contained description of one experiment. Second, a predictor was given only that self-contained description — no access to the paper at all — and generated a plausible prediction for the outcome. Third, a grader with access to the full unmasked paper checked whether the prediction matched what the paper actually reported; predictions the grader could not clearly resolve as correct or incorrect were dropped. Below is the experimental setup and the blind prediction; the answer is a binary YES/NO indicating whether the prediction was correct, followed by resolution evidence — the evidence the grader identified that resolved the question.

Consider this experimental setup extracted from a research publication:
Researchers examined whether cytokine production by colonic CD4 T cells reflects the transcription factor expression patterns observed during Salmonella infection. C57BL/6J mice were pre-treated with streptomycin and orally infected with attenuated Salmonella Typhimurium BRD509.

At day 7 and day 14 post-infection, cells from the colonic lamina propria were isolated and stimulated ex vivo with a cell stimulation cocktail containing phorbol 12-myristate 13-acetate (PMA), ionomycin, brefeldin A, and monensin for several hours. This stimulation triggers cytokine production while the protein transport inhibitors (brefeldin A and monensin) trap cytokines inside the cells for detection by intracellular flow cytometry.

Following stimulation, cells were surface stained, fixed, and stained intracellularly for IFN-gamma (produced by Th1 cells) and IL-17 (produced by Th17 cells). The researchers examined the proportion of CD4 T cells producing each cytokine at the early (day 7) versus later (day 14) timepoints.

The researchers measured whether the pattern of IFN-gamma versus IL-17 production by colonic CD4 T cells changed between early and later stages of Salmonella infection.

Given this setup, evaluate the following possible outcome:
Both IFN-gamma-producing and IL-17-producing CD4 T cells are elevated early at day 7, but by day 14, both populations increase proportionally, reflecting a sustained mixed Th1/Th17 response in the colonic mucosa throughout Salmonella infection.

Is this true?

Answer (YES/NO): NO